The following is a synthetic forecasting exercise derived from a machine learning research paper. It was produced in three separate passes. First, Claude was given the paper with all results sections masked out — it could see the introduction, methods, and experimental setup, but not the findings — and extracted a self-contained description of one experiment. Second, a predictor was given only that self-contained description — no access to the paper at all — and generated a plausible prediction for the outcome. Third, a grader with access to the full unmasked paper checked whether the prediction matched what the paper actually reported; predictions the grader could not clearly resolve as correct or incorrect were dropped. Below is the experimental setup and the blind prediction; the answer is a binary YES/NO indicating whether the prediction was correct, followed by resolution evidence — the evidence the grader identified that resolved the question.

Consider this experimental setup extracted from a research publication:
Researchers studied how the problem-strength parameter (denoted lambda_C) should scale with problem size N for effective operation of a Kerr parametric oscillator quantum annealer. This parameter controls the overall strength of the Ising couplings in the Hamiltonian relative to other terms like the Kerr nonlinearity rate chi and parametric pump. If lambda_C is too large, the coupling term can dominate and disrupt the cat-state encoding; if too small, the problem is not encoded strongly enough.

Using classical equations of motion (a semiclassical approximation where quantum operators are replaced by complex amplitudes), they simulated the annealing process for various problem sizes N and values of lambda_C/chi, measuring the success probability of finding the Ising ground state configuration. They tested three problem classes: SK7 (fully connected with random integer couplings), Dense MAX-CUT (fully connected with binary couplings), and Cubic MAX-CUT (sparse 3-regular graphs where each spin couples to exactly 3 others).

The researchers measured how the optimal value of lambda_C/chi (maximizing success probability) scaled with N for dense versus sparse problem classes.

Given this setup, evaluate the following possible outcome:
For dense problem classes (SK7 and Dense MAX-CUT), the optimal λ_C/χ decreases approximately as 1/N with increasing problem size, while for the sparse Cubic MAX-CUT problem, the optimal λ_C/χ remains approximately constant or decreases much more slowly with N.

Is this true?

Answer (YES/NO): YES